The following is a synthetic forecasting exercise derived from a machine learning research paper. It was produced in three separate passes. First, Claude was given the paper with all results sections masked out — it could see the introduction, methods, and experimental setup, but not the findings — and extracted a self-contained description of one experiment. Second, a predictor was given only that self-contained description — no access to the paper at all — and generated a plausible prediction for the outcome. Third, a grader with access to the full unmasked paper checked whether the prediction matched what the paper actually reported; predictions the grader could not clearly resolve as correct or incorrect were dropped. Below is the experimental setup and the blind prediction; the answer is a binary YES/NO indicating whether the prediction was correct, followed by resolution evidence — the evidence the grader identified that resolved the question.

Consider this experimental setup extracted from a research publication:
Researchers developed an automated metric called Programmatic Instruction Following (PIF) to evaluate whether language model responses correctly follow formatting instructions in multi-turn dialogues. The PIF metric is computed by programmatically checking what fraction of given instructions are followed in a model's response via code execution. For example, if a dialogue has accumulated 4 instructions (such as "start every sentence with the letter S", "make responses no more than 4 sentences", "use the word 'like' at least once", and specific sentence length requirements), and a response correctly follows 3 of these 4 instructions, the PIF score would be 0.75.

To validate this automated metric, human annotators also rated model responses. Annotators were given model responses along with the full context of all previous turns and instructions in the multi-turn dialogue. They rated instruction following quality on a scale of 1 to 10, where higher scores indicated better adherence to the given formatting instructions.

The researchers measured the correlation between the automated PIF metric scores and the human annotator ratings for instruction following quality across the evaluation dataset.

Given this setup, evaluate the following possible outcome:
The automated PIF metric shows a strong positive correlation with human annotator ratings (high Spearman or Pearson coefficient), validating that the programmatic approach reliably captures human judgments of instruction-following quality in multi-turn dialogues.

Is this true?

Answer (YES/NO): NO